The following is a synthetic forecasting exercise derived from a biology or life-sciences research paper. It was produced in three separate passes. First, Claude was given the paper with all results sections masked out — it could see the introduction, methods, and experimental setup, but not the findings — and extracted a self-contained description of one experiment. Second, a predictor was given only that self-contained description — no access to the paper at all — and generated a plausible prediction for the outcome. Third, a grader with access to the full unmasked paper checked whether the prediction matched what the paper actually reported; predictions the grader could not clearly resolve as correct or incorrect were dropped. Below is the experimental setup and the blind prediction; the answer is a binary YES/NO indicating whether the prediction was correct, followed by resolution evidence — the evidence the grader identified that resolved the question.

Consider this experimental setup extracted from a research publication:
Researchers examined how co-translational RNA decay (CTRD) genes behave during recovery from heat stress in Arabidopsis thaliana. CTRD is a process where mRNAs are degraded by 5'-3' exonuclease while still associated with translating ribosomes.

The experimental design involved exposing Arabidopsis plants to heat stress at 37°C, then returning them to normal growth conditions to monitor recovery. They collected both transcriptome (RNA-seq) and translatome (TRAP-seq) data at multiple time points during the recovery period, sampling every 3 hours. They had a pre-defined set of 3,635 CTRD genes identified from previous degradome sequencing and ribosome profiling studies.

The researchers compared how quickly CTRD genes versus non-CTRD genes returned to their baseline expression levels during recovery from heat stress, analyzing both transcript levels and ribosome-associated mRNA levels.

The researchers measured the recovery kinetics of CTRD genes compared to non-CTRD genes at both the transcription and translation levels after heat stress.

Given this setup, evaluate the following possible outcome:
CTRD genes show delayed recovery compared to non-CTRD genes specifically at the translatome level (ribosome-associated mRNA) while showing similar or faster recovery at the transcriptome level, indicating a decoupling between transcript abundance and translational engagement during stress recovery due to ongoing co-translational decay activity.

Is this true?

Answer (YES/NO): NO